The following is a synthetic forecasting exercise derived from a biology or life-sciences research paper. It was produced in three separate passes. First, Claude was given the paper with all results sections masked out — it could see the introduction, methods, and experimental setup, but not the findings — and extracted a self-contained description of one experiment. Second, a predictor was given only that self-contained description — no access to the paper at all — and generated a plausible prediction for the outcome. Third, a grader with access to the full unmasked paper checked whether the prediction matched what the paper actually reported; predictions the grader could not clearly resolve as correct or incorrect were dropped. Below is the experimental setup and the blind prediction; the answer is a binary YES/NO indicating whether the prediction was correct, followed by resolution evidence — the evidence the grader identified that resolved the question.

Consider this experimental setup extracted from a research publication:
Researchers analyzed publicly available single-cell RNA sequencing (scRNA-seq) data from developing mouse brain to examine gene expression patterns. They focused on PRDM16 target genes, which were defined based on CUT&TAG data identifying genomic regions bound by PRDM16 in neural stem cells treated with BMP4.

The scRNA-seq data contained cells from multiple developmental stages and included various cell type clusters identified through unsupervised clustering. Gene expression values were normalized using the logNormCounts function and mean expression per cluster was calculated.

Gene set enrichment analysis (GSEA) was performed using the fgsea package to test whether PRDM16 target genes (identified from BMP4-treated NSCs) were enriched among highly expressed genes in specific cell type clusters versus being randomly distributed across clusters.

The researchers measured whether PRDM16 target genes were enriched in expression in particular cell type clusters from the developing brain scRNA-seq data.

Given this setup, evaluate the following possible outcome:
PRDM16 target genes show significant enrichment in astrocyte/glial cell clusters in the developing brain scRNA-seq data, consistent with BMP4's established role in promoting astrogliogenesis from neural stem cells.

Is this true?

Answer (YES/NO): NO